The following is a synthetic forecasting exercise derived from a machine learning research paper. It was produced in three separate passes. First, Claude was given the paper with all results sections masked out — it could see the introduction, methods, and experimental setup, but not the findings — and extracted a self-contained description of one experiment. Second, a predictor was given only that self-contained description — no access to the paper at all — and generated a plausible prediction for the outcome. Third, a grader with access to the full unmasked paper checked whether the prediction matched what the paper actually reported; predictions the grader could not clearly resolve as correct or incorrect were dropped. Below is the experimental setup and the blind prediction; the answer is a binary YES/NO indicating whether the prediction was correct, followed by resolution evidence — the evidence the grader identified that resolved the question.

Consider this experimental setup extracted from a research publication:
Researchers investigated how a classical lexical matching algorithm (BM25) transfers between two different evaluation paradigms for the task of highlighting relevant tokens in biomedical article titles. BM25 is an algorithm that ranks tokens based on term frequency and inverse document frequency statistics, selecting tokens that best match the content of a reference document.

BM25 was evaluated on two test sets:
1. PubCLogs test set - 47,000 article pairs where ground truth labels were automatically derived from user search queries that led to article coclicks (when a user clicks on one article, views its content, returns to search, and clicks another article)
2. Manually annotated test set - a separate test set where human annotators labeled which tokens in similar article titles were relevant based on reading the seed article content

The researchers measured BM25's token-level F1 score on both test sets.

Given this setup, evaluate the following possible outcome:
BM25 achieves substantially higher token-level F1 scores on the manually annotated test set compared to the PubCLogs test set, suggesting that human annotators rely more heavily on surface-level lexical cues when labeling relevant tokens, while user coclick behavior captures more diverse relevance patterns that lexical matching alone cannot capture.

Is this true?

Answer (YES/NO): NO